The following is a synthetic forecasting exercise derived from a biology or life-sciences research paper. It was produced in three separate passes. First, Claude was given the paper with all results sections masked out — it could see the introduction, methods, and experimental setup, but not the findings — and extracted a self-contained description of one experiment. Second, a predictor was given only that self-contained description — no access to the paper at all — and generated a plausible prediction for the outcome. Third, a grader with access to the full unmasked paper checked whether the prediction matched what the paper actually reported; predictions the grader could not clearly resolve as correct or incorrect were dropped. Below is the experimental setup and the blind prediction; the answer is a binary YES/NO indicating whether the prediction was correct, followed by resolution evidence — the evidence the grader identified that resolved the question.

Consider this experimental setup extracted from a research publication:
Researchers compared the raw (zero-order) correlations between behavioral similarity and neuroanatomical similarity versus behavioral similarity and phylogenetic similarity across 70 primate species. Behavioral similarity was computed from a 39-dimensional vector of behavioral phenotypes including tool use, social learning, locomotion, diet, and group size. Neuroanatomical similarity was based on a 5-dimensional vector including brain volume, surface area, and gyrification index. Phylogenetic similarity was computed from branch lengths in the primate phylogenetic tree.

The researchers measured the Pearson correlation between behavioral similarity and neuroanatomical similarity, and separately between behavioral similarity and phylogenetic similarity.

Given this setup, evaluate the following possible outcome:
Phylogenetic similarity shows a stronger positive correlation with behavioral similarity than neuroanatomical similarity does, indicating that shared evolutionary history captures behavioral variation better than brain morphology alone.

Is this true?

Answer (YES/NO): NO